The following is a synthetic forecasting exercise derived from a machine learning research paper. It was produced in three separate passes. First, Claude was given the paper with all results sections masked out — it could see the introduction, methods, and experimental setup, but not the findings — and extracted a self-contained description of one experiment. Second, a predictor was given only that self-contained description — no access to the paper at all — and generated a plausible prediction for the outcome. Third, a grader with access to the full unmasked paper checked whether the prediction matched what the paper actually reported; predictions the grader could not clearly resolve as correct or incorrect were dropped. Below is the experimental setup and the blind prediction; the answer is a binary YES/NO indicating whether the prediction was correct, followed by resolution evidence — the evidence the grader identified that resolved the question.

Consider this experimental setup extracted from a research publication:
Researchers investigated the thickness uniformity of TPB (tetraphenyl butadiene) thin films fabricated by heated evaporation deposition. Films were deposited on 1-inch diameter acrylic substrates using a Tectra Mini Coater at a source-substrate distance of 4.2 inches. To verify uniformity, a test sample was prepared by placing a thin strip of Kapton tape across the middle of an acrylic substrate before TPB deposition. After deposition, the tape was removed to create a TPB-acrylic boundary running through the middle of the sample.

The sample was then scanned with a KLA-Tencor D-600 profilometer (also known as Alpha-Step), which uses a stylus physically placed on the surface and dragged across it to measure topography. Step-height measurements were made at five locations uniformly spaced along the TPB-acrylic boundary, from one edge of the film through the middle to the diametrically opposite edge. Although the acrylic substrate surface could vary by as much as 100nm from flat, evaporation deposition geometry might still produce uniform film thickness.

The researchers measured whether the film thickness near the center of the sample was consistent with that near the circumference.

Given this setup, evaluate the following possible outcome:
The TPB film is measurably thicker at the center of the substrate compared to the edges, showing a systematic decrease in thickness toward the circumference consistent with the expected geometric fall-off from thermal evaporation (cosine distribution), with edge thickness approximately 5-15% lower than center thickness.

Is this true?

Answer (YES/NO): NO